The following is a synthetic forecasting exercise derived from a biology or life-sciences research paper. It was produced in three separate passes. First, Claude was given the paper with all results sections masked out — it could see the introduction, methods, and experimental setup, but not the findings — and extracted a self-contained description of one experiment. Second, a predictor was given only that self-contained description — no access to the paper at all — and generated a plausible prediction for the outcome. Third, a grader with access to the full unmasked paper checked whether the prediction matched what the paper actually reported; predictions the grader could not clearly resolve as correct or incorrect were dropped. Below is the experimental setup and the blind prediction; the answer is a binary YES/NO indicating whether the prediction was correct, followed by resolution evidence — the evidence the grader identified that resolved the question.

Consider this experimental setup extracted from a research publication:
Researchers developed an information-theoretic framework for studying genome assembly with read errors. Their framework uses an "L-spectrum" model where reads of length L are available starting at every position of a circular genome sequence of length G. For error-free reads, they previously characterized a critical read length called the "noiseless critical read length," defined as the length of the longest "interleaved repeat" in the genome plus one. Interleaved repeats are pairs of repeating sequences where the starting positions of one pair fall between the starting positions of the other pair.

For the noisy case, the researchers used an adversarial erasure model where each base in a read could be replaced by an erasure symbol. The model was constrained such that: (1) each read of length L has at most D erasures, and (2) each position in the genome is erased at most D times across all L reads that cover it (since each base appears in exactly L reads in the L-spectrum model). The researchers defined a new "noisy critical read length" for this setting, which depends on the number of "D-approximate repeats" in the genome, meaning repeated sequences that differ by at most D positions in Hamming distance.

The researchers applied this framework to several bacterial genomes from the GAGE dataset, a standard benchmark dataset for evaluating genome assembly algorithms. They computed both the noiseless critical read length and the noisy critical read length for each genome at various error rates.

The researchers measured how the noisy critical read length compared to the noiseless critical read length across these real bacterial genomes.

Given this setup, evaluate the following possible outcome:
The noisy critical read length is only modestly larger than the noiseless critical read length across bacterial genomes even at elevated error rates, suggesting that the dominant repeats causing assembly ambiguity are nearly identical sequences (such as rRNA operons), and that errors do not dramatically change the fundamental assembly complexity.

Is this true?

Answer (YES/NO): YES